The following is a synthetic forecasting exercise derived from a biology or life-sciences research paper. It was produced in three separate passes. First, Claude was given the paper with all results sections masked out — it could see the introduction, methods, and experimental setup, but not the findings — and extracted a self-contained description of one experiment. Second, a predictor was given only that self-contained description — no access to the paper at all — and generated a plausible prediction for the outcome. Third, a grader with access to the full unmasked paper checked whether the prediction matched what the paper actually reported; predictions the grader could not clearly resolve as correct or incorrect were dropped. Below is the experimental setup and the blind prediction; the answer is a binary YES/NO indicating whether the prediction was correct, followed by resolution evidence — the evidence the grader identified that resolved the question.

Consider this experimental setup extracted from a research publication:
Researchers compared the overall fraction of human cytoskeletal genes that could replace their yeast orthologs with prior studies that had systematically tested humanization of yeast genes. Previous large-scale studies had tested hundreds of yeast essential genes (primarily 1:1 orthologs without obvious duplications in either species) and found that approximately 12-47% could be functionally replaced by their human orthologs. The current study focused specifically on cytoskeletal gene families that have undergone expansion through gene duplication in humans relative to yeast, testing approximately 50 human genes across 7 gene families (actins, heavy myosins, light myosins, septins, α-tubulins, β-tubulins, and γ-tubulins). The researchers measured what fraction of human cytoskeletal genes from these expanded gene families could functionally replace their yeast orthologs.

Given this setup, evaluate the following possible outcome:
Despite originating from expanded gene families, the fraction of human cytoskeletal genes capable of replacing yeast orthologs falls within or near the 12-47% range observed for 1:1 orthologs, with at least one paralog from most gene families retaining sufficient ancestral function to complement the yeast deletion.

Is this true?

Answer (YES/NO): YES